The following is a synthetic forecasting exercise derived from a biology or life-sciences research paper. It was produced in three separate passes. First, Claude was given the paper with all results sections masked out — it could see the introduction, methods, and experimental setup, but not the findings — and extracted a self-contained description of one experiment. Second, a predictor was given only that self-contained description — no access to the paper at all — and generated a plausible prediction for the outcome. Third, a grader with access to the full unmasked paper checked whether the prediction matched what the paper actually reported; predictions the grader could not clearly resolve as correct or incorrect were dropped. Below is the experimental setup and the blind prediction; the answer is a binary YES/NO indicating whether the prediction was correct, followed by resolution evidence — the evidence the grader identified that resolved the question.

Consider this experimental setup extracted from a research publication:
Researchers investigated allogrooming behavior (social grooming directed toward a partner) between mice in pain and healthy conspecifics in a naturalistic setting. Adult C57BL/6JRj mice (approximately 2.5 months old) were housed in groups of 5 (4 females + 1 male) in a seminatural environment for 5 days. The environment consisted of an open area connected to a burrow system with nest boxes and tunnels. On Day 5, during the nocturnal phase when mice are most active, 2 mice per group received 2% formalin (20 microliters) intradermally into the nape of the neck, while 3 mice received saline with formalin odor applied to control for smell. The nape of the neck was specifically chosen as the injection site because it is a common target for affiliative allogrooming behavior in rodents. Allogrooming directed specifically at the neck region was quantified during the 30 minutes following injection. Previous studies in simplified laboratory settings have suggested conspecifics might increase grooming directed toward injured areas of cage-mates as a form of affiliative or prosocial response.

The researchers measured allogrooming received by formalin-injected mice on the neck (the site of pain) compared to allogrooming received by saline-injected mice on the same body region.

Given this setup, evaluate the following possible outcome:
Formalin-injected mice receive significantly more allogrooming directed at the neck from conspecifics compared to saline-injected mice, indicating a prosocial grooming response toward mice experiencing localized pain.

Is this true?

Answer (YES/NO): NO